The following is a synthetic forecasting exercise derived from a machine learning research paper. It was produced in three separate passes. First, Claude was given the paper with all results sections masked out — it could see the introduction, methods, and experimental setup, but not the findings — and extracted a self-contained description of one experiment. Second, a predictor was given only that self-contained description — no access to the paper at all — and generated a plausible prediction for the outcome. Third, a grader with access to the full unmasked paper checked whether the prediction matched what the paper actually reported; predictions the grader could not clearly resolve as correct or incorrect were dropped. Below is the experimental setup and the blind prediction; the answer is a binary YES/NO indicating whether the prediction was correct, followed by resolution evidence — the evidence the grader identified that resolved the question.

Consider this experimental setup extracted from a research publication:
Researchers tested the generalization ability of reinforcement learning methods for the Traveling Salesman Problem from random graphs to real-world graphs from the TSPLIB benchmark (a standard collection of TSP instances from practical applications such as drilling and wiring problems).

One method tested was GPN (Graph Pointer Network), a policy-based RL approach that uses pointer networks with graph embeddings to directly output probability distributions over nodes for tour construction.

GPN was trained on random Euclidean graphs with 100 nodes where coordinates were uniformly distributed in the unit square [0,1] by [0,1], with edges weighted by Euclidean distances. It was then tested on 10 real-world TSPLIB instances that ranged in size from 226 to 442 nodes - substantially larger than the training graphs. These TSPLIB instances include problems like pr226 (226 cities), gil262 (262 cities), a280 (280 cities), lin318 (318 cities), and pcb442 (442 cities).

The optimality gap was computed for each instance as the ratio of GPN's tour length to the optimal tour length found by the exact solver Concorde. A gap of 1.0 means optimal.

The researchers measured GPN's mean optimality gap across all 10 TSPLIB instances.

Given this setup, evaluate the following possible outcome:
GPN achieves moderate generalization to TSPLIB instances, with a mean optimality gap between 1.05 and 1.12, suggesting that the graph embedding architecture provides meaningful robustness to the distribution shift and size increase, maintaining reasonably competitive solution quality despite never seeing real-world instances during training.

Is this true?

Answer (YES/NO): NO